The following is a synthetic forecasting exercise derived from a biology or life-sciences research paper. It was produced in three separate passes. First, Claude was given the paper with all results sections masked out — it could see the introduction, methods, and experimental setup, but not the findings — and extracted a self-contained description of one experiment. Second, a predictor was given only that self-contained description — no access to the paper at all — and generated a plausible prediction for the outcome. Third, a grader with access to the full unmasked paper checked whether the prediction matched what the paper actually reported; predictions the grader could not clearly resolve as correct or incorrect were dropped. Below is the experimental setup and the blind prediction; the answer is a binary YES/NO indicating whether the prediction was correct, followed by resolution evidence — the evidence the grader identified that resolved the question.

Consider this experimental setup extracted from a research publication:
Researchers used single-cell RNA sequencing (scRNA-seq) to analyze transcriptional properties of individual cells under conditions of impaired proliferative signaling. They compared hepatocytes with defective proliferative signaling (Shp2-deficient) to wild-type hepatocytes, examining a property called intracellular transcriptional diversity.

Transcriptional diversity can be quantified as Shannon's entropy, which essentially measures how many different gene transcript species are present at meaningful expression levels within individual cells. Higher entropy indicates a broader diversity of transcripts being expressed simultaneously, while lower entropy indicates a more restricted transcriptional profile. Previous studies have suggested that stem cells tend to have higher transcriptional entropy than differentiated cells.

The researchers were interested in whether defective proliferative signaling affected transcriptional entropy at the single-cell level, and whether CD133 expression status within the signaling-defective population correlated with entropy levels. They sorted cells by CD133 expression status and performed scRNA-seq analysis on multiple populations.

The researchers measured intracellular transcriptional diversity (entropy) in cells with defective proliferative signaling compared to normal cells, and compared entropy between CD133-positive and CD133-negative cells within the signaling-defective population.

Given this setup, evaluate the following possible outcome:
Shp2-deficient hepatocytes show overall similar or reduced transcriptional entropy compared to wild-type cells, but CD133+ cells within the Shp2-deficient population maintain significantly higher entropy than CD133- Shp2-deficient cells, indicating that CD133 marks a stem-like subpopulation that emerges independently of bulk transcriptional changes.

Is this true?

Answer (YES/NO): NO